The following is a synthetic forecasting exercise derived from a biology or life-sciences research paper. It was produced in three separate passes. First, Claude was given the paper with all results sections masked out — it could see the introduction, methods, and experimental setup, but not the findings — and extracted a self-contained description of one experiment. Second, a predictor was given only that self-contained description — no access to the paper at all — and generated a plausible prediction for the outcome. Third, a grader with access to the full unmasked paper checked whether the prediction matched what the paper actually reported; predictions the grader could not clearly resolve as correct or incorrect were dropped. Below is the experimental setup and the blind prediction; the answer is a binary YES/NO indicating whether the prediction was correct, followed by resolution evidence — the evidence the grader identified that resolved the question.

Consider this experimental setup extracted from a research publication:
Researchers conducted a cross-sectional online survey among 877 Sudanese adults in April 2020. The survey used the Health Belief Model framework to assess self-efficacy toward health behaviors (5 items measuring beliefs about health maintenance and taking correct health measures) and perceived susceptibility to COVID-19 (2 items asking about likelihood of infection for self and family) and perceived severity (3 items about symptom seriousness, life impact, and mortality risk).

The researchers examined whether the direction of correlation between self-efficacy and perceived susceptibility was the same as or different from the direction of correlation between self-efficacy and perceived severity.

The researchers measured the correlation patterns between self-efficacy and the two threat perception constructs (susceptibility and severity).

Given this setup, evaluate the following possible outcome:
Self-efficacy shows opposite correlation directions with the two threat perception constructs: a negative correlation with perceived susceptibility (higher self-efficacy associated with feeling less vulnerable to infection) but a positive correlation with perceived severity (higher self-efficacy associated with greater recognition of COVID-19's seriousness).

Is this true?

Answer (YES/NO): YES